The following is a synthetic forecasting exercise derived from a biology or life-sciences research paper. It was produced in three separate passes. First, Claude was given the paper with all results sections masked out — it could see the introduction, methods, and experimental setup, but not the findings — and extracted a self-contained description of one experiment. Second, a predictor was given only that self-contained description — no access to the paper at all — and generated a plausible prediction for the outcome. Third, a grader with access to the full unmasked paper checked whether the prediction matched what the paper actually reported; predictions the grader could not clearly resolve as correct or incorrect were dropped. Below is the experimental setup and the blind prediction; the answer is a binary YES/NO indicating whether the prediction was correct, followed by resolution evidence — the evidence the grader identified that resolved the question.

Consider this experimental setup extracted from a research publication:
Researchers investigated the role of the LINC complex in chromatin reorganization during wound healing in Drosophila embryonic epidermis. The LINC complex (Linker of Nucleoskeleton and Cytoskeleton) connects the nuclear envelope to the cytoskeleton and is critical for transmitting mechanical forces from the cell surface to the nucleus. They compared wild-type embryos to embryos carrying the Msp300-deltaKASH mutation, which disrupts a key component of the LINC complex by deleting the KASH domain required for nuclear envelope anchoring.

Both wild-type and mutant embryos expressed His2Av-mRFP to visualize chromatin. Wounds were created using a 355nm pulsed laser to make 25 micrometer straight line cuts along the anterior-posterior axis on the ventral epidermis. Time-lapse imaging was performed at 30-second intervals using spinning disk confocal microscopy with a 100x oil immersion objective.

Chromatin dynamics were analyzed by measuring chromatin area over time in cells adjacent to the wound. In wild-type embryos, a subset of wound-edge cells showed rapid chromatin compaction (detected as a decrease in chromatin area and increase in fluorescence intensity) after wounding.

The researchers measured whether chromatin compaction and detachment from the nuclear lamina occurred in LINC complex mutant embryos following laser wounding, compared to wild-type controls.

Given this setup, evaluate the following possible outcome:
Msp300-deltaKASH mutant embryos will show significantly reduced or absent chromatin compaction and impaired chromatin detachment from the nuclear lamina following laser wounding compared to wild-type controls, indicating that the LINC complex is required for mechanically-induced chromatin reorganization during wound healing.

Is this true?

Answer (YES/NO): NO